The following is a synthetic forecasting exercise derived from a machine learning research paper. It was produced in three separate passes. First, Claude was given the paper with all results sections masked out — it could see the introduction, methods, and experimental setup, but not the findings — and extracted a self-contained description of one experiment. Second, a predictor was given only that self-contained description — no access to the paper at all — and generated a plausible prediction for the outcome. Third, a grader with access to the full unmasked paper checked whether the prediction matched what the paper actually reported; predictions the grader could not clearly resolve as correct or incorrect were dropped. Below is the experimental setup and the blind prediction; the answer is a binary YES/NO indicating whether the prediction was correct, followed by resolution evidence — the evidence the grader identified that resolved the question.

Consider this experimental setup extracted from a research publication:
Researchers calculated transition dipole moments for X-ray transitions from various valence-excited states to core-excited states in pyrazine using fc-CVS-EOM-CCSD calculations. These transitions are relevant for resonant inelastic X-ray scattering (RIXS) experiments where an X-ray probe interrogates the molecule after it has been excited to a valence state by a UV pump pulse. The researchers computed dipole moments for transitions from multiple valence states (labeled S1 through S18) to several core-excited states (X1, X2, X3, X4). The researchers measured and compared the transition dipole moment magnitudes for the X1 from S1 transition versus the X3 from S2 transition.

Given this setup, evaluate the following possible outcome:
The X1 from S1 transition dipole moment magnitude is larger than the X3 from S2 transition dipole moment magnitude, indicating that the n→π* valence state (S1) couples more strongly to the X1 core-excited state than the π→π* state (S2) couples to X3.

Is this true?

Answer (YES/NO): NO